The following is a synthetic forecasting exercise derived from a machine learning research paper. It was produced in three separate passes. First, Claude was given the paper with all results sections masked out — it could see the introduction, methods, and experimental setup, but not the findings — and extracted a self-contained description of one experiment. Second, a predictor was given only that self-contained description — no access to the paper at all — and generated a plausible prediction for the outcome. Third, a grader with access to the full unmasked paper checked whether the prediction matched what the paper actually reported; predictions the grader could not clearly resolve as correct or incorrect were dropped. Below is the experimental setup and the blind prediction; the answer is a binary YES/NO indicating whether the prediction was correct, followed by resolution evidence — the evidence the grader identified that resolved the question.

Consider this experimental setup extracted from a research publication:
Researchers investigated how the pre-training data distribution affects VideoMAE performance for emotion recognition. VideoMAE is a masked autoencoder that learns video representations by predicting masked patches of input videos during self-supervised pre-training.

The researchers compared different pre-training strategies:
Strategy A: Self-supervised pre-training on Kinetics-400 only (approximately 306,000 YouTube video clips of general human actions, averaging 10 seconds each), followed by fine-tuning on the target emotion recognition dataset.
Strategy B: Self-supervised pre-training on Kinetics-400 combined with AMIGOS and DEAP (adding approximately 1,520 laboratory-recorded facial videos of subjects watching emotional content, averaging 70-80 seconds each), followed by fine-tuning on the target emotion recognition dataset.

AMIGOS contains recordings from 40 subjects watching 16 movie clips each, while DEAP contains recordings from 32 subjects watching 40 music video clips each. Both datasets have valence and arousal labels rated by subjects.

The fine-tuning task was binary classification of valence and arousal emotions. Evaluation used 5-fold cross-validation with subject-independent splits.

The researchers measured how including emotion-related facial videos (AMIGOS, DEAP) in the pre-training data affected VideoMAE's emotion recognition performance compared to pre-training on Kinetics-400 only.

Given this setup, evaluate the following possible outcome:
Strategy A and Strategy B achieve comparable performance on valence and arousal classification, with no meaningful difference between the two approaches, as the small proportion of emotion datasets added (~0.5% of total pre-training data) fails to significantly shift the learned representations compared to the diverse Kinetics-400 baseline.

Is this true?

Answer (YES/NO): NO